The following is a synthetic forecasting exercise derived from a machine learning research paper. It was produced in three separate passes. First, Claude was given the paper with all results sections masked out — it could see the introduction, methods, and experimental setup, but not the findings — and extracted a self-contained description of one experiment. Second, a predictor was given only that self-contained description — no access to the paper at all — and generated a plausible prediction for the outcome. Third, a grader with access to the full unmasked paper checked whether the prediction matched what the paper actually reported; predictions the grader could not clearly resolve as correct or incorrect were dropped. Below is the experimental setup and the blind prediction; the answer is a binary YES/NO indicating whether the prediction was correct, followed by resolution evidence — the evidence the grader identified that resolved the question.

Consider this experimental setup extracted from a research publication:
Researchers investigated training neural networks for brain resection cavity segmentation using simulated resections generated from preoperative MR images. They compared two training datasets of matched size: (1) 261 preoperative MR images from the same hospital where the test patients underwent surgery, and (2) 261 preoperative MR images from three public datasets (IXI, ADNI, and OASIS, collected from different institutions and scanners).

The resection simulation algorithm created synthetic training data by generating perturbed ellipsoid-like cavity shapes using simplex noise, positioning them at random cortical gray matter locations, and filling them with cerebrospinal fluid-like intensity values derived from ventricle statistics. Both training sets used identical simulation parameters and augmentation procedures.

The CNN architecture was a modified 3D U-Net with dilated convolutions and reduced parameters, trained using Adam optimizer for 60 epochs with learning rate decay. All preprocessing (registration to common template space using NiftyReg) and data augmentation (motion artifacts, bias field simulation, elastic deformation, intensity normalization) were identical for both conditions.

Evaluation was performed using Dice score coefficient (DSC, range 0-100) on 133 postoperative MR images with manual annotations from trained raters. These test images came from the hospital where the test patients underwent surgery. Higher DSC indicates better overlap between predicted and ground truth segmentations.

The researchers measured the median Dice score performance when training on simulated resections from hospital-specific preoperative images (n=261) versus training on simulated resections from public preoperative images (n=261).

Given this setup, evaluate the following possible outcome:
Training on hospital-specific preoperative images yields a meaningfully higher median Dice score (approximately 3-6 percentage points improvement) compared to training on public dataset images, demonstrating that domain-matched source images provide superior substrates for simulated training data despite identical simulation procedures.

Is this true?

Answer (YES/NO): NO